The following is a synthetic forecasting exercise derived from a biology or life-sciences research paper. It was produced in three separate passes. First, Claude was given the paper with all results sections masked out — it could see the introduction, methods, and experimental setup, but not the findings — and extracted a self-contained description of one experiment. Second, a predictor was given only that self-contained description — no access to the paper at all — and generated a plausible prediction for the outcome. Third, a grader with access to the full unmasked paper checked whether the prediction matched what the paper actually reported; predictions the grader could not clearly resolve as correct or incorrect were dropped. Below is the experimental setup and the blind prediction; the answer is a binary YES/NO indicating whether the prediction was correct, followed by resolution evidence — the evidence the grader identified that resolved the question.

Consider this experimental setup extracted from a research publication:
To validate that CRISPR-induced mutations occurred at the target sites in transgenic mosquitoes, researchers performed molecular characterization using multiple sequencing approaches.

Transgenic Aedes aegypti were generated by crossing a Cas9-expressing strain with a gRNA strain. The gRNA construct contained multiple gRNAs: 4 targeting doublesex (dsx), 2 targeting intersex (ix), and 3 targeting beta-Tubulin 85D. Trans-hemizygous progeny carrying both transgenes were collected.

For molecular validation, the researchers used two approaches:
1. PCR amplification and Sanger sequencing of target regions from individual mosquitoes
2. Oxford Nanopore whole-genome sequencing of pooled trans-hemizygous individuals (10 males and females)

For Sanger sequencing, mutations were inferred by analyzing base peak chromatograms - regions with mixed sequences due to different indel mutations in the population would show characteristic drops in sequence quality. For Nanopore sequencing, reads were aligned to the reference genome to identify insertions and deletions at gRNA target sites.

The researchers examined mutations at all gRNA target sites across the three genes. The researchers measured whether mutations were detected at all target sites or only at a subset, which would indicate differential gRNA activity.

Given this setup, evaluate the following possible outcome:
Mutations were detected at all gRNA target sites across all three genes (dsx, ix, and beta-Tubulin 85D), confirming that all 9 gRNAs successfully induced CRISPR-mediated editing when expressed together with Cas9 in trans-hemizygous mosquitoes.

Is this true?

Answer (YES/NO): YES